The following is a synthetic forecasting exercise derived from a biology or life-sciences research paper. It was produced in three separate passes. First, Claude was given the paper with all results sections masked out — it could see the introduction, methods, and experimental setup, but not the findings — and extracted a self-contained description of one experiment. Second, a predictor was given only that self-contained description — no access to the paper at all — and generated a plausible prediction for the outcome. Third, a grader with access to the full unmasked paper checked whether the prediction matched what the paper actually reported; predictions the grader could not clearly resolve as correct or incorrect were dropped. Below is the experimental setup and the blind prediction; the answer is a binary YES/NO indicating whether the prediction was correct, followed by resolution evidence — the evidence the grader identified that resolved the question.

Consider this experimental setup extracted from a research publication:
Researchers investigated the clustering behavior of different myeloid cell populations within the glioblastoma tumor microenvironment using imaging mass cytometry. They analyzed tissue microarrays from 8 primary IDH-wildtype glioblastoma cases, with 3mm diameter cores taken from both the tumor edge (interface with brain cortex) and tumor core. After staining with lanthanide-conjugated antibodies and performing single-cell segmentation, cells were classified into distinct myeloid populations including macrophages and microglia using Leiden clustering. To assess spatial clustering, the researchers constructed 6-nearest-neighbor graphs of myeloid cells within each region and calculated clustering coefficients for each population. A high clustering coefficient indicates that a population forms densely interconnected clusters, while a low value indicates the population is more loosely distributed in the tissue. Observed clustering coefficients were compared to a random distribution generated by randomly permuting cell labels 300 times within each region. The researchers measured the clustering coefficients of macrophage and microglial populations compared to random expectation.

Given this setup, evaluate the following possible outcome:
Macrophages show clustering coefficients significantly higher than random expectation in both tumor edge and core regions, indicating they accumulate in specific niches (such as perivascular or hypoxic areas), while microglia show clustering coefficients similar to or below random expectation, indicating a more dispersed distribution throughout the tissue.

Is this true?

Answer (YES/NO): NO